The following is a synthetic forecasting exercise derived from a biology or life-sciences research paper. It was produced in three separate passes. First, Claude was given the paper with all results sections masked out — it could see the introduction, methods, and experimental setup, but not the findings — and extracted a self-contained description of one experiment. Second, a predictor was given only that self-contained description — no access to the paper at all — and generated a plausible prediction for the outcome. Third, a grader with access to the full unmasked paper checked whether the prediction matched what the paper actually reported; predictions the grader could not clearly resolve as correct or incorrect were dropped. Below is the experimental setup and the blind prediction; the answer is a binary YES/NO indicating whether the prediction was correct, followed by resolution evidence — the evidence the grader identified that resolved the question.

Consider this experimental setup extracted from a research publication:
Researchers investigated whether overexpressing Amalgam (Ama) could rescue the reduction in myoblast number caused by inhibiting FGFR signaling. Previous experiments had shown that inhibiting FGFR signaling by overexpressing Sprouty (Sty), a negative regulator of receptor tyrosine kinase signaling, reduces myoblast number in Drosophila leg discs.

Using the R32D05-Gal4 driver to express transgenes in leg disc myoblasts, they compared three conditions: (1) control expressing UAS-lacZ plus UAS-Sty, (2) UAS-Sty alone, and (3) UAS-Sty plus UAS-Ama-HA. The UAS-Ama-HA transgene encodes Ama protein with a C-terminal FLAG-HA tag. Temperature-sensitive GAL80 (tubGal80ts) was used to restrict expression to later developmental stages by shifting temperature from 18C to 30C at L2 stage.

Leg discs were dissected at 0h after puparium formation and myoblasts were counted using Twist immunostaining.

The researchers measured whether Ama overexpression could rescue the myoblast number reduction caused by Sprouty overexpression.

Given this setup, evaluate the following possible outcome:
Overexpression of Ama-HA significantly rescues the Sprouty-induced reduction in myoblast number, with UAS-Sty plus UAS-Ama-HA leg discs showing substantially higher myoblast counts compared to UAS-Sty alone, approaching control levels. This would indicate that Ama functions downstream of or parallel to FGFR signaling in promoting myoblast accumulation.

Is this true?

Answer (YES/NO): NO